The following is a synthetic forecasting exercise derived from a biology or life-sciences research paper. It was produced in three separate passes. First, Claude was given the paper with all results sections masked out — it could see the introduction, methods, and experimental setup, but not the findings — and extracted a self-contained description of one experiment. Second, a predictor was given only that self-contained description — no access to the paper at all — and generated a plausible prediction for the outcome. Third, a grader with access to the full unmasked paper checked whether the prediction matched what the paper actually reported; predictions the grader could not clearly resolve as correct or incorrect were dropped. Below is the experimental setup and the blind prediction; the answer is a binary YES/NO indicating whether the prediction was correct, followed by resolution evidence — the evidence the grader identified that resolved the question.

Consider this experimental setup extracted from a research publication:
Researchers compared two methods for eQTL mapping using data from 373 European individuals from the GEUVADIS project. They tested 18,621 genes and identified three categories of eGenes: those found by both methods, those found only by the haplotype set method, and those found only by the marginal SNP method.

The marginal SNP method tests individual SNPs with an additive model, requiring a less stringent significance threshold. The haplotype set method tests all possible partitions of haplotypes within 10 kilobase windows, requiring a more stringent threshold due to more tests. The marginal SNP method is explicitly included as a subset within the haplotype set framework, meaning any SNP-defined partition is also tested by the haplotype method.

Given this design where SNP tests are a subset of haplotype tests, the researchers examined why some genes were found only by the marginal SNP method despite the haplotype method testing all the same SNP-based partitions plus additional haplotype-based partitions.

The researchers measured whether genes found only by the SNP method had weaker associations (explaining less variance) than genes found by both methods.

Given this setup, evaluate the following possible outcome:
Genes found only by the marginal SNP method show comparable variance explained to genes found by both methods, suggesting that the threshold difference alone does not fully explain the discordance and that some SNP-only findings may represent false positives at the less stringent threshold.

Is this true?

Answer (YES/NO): NO